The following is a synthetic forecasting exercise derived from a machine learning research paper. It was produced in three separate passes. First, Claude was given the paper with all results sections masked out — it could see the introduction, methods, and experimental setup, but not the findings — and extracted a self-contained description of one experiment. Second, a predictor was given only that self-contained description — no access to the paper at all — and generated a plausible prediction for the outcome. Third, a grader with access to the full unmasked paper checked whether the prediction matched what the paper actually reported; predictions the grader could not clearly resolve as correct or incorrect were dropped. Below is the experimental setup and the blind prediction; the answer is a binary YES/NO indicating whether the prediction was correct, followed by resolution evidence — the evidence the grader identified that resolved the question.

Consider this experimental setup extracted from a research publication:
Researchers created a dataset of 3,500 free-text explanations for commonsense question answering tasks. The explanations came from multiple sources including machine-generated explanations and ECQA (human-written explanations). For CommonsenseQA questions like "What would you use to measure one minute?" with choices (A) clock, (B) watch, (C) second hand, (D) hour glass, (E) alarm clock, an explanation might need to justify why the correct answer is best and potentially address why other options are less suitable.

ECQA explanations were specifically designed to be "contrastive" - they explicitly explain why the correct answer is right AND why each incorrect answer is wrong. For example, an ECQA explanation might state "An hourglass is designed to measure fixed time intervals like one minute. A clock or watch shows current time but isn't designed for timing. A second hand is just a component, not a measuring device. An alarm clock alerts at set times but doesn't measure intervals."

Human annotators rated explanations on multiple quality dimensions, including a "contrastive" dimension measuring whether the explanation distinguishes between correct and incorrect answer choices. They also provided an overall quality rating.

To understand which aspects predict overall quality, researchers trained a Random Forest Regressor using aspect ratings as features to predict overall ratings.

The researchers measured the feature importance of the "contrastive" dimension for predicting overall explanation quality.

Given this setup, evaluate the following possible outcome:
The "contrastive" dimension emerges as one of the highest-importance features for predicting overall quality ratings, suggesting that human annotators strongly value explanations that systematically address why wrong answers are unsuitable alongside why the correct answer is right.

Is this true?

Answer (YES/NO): NO